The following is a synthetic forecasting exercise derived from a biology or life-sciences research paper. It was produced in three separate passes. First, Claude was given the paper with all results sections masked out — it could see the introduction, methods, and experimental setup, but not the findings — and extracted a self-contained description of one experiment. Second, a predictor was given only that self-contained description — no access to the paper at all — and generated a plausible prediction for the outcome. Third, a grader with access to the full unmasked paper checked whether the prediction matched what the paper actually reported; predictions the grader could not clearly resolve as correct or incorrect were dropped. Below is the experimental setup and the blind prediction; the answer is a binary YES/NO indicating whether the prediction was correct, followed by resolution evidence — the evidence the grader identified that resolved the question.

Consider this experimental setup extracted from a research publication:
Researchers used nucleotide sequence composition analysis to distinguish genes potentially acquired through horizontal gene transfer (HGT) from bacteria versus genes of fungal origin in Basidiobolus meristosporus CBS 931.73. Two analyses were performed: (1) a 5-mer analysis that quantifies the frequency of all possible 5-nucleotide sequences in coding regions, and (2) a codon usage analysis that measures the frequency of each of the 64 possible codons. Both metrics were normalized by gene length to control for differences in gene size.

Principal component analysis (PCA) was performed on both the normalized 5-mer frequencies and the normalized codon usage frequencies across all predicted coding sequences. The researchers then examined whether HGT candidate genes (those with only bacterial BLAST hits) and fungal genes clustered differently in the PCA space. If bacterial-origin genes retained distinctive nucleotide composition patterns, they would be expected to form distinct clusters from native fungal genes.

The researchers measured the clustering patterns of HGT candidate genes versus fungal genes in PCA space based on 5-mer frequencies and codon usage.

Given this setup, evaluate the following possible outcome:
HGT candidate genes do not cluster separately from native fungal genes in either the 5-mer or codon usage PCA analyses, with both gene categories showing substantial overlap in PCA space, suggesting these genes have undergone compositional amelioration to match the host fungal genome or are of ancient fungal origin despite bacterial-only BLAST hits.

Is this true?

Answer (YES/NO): YES